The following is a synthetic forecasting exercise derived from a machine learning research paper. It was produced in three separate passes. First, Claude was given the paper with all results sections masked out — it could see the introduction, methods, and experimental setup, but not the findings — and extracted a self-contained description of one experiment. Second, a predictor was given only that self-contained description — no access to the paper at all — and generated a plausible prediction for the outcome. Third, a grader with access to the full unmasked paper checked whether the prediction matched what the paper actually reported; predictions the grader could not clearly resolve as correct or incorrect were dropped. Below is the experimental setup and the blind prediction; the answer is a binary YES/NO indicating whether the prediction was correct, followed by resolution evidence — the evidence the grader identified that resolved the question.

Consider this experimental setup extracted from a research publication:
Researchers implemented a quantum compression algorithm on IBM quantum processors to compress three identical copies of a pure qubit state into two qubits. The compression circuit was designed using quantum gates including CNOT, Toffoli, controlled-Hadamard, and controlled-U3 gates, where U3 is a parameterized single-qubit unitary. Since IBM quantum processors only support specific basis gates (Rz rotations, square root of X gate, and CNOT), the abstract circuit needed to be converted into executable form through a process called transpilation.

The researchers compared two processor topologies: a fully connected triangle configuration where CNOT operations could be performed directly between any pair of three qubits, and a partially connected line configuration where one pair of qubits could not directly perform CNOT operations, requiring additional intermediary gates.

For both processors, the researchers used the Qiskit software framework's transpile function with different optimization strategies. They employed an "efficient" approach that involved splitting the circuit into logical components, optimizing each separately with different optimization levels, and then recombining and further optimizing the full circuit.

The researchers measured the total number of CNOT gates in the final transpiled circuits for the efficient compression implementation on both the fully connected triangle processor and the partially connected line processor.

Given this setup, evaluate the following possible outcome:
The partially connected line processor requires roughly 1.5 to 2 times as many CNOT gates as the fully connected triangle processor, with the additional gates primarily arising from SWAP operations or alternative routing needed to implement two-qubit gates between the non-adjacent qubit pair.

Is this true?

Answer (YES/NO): NO